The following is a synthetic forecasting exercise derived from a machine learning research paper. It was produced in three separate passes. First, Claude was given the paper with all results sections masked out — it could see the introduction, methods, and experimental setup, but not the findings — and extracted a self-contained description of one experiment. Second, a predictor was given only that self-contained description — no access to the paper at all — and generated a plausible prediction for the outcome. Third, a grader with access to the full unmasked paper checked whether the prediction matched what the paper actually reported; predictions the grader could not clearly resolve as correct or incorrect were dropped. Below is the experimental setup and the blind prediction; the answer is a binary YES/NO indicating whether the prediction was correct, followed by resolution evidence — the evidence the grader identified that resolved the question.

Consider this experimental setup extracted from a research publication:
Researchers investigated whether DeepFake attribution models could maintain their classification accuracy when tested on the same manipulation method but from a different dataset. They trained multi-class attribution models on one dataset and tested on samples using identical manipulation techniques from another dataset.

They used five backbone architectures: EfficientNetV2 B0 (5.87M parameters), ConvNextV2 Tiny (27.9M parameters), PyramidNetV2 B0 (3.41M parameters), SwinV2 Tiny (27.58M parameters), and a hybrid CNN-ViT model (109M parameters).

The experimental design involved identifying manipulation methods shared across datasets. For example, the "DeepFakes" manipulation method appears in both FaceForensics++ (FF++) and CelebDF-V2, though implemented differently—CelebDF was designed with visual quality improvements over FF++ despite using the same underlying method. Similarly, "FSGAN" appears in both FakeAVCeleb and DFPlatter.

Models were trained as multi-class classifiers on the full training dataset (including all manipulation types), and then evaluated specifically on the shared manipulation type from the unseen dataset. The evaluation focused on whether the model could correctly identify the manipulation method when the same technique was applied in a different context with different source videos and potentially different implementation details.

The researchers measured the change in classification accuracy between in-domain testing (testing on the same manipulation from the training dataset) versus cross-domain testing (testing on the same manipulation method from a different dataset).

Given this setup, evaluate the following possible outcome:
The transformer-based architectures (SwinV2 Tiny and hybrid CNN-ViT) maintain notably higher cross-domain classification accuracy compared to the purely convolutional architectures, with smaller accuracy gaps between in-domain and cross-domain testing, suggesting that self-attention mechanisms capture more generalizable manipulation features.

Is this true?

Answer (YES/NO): NO